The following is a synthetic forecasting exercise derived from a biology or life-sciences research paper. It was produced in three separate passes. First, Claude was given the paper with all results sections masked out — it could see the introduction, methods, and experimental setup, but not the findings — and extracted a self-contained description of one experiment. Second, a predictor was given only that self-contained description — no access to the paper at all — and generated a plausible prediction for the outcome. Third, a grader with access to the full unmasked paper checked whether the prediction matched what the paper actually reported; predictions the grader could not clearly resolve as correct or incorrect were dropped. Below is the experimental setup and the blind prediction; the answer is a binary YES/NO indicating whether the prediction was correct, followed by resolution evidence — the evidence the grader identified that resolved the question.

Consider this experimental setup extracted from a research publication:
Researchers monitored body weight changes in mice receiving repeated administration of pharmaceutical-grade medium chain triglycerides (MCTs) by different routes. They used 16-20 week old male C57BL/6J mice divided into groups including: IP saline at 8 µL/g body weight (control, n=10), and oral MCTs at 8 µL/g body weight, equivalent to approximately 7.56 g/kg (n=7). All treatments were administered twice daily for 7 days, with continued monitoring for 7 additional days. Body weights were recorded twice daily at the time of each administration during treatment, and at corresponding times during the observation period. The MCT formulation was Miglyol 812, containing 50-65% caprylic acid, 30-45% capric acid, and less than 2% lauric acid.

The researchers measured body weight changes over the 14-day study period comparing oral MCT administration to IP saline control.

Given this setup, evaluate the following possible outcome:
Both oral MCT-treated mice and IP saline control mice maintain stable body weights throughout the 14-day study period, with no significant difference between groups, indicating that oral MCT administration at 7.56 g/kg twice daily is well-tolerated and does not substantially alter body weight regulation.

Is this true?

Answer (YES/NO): NO